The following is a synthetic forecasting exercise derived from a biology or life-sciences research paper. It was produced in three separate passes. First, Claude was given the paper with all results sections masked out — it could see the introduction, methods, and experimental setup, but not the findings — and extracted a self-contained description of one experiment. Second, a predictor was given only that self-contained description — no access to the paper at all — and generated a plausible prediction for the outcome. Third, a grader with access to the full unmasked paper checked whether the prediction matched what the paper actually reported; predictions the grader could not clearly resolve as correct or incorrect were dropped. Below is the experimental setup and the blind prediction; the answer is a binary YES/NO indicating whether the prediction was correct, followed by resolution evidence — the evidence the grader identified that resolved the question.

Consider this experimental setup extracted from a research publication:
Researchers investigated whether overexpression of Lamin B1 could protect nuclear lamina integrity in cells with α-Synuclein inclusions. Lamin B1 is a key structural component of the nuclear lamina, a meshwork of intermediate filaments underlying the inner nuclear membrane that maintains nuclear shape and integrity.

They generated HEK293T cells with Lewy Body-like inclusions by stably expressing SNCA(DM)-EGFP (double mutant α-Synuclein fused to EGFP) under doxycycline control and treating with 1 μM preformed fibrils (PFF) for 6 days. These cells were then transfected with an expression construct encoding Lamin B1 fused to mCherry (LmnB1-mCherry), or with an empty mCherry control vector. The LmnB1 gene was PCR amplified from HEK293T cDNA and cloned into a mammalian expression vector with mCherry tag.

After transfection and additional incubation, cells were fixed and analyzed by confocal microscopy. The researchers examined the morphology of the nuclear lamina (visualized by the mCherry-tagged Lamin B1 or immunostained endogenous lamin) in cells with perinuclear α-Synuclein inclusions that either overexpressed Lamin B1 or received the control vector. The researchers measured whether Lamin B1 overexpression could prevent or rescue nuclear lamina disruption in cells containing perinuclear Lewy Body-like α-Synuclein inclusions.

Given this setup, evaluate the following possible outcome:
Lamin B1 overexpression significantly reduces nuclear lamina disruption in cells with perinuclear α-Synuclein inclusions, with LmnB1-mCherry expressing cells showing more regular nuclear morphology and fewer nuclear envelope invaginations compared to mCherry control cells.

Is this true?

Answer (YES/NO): NO